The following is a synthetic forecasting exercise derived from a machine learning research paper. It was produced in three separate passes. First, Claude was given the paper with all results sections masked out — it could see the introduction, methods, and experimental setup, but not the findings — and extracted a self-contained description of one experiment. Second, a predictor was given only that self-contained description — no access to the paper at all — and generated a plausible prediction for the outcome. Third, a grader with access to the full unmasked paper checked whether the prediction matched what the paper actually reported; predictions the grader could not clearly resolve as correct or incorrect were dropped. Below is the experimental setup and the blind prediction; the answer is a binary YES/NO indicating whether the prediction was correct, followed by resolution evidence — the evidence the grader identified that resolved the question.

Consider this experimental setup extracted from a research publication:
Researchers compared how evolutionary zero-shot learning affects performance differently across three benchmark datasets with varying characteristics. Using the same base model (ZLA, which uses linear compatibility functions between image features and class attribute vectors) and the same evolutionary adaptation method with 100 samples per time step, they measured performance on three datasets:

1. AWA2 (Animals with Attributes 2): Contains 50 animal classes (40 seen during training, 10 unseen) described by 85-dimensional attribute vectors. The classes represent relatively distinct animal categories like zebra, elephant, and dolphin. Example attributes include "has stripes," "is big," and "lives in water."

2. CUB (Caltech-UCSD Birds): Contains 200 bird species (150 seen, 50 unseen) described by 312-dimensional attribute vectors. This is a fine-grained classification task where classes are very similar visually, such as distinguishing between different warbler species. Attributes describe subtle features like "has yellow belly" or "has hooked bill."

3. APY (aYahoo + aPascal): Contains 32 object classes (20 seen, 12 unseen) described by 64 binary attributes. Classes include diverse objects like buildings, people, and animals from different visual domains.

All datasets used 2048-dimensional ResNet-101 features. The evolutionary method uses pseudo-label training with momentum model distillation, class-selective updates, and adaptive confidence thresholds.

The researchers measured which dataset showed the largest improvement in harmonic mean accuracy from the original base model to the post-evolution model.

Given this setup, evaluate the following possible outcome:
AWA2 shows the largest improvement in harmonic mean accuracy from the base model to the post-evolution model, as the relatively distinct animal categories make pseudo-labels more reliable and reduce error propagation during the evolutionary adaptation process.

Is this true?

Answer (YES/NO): YES